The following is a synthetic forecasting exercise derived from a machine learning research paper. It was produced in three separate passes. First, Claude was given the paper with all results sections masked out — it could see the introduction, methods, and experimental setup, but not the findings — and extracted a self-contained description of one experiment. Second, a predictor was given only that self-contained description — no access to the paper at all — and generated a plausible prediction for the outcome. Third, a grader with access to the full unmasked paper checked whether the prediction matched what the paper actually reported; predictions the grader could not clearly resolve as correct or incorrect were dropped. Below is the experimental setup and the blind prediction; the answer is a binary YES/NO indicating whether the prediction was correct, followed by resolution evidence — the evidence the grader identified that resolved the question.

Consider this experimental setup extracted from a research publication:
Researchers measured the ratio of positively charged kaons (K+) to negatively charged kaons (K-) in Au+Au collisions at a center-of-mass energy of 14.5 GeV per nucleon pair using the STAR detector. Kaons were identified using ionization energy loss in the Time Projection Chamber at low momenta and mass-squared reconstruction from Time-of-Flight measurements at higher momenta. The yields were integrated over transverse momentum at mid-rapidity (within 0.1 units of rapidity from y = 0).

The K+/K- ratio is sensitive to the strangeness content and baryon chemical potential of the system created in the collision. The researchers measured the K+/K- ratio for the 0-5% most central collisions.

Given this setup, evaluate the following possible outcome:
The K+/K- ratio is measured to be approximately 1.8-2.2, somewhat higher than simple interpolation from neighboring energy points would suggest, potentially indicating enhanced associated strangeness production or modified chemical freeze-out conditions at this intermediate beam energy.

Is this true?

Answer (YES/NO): NO